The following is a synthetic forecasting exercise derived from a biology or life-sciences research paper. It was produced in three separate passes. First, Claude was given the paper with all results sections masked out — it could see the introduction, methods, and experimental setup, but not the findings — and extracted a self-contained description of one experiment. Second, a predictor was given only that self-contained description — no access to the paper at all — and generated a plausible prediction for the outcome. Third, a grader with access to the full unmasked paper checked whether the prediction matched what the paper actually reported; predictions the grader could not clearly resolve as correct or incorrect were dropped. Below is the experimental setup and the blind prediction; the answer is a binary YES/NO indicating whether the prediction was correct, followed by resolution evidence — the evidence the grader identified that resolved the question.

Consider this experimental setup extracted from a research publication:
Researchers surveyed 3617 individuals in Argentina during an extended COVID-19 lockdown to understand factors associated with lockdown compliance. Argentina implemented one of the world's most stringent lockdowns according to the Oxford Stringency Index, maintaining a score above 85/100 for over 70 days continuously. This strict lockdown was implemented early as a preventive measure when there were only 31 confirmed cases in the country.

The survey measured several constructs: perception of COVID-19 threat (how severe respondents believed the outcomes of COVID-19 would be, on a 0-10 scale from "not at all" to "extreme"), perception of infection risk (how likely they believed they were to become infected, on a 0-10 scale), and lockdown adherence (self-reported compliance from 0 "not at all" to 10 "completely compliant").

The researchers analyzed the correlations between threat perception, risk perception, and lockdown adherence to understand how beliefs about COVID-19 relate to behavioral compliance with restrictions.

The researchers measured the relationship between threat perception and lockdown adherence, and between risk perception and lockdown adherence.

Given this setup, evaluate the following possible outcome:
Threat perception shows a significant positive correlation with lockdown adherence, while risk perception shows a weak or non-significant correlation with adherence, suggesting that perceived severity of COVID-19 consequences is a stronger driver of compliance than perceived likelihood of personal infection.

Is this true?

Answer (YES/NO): NO